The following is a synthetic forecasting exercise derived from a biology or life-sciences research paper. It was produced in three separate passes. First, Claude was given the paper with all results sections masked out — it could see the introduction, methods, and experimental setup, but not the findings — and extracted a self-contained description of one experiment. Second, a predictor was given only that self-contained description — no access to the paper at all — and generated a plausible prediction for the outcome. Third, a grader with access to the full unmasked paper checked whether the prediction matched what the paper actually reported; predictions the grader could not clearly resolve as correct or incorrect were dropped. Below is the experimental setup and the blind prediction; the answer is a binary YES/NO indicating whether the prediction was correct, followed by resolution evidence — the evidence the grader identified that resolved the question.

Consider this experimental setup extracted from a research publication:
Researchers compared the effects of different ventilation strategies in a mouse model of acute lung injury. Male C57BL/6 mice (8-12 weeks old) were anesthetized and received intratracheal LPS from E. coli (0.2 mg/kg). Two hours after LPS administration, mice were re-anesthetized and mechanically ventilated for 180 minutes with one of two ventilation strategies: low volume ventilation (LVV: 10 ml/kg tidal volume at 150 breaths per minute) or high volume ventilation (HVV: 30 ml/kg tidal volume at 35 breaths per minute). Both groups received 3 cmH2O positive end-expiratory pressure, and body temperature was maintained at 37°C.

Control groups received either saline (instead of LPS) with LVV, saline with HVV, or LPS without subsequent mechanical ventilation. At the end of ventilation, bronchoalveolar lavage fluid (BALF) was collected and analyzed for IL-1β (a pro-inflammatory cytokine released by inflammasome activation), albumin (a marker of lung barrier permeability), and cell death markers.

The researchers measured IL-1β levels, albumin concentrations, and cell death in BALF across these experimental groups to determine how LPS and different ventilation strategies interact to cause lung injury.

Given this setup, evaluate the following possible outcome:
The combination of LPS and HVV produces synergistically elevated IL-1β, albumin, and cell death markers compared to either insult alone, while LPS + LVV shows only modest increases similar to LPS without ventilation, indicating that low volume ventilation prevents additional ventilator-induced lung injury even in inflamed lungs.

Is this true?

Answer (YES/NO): NO